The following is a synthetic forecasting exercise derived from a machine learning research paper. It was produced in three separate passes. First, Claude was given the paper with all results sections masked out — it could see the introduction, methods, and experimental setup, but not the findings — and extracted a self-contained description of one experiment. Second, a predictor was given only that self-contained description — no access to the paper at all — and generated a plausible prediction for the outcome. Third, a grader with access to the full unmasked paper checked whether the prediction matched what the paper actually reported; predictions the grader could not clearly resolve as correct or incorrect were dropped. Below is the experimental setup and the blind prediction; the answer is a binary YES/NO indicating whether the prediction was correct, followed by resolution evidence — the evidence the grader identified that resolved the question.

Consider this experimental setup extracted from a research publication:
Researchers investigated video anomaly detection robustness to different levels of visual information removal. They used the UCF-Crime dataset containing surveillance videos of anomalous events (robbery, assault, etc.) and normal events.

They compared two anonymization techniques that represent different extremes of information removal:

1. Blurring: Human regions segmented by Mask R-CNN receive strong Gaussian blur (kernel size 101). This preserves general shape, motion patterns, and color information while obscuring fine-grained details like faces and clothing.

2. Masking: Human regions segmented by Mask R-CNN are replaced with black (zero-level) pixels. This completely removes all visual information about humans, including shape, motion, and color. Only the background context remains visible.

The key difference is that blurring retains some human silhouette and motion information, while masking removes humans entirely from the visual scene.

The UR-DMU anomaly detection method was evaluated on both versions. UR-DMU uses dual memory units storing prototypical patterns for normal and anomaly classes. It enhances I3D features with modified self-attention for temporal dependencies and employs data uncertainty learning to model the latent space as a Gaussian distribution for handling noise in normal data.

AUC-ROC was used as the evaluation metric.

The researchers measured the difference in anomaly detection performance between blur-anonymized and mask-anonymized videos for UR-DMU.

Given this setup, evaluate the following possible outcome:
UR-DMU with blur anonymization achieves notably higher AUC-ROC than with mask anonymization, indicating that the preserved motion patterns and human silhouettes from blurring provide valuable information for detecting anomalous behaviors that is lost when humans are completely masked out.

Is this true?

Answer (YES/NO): NO